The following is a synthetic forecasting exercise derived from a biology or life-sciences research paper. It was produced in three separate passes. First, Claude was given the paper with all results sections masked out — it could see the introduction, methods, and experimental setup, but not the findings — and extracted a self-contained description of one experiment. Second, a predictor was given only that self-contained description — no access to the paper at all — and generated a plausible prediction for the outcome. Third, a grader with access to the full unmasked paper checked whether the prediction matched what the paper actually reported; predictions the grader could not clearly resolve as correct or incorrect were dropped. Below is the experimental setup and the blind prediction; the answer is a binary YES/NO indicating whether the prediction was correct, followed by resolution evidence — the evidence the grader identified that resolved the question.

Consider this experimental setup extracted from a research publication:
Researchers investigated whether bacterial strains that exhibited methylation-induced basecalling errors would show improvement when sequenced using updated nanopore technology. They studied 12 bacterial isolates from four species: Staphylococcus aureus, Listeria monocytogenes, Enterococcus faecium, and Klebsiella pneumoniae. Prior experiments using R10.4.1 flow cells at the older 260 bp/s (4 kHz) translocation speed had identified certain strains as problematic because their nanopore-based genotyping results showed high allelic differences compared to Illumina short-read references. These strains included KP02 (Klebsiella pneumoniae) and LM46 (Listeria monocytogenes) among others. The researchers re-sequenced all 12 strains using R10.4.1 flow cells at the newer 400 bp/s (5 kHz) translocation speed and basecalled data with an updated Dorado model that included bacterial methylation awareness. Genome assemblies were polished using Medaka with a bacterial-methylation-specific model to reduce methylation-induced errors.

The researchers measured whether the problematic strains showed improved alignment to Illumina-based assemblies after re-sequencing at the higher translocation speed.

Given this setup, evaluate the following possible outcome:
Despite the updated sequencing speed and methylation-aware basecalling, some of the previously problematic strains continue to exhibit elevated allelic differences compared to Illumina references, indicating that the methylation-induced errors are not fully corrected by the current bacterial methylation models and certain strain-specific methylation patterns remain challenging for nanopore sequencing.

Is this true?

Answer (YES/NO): YES